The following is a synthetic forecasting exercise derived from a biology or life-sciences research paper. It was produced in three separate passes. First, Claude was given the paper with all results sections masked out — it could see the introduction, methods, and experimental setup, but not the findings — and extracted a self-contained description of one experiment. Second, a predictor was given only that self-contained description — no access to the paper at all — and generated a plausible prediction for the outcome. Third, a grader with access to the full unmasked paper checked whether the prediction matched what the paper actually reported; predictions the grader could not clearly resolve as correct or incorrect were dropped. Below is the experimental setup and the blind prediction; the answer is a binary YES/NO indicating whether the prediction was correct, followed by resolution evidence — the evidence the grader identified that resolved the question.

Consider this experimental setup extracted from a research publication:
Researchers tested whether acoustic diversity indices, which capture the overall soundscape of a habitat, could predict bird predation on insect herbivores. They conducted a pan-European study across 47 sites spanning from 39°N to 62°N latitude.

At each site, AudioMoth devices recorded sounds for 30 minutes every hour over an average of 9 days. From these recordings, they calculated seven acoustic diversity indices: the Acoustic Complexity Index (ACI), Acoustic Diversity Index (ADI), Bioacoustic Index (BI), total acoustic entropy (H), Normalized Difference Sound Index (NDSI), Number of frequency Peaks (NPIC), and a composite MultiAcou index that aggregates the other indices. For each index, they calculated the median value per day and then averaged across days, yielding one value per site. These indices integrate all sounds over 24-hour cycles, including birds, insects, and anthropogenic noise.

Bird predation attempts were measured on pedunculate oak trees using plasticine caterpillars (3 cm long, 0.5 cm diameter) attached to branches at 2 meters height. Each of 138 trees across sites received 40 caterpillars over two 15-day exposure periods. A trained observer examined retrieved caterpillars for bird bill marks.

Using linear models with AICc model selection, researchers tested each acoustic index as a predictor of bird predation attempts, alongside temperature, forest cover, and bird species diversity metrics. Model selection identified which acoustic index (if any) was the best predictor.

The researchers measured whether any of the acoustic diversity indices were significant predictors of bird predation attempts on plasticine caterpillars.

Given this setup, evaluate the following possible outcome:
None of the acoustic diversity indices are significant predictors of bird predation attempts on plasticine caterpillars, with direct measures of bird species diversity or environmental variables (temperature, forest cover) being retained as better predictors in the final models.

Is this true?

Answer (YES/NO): NO